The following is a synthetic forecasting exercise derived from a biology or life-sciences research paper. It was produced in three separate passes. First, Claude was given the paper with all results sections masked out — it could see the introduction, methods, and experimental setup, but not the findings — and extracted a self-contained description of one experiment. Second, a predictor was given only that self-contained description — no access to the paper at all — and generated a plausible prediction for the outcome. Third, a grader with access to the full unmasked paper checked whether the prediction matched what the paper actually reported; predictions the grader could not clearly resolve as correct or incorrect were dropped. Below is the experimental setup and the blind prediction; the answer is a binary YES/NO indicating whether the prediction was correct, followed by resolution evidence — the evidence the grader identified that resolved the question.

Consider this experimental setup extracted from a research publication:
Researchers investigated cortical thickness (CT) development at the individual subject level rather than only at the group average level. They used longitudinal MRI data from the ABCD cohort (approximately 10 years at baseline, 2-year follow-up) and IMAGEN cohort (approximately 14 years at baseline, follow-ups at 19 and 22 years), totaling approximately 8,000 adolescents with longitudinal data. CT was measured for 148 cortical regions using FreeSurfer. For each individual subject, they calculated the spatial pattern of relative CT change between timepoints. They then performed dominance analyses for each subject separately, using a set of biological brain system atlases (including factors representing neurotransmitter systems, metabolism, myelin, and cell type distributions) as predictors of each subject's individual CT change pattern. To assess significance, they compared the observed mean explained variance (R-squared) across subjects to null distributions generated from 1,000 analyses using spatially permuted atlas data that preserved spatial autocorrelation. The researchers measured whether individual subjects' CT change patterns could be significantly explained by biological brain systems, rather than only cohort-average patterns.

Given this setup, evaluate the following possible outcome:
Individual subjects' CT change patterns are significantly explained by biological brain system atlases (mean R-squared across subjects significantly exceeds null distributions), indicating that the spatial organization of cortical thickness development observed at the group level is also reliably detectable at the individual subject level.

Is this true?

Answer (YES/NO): YES